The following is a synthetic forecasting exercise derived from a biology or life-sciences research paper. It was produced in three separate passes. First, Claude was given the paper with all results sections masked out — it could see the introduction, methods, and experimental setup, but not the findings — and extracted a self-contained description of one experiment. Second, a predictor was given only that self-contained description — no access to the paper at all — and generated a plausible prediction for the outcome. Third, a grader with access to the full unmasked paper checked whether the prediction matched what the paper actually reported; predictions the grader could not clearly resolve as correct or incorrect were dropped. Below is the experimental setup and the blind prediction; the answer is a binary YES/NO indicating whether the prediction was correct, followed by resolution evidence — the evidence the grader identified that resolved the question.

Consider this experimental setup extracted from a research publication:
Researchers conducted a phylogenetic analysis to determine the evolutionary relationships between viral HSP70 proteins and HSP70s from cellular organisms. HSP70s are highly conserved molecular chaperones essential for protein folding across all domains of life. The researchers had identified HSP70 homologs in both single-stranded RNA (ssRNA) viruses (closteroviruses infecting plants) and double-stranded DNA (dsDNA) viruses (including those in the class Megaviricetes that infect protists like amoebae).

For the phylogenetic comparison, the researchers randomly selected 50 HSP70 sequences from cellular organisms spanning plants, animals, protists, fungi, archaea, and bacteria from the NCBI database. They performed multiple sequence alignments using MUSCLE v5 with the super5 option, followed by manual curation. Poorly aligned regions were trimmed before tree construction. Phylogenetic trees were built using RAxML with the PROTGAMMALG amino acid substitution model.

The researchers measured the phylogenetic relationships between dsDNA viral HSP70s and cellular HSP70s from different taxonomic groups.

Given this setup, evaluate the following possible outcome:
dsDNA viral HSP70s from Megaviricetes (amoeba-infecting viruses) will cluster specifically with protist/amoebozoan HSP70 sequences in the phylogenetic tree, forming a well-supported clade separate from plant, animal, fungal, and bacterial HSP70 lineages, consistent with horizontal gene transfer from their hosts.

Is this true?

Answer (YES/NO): YES